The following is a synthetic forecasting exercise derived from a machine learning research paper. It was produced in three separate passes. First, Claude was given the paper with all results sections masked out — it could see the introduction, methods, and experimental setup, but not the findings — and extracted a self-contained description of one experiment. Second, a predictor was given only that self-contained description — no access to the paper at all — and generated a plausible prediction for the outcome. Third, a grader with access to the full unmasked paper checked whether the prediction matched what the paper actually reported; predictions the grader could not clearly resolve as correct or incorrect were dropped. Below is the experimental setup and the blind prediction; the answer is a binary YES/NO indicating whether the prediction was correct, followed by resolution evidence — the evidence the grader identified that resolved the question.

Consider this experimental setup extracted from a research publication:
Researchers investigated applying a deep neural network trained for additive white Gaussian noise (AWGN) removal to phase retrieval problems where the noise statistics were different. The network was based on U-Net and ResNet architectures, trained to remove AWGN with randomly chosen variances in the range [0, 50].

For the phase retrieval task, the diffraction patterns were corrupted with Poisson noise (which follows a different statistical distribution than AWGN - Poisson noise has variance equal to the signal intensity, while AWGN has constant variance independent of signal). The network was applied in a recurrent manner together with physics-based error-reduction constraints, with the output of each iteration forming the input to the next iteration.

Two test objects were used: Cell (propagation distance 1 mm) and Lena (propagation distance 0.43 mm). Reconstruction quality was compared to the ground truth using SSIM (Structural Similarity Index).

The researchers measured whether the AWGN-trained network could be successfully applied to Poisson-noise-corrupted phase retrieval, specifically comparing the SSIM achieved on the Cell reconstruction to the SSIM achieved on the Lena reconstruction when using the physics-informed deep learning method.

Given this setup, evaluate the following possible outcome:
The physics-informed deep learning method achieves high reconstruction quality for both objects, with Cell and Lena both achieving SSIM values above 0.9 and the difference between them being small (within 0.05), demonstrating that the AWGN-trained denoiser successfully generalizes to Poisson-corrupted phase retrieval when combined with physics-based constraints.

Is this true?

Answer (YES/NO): NO